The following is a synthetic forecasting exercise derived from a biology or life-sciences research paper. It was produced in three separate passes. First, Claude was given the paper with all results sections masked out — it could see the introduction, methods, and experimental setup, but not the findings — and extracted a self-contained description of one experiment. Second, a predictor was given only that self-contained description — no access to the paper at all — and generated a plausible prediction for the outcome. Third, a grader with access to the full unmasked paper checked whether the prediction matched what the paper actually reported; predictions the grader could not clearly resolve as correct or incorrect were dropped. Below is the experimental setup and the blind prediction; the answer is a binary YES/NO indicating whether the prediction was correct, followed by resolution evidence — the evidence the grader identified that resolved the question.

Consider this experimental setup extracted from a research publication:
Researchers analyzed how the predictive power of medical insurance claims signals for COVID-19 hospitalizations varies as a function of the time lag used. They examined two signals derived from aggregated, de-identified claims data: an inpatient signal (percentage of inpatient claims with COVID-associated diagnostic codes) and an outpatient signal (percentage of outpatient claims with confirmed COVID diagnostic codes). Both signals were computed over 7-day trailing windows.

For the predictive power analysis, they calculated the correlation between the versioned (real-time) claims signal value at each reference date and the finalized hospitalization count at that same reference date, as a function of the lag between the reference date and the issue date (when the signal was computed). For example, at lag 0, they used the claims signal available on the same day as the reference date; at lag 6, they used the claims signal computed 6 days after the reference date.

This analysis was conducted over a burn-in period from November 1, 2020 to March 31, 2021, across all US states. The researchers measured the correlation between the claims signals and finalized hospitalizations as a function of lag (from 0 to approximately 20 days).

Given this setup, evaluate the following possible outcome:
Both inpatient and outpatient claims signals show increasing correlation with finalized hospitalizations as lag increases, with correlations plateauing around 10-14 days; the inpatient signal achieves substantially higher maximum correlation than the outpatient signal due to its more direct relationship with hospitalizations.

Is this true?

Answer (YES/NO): NO